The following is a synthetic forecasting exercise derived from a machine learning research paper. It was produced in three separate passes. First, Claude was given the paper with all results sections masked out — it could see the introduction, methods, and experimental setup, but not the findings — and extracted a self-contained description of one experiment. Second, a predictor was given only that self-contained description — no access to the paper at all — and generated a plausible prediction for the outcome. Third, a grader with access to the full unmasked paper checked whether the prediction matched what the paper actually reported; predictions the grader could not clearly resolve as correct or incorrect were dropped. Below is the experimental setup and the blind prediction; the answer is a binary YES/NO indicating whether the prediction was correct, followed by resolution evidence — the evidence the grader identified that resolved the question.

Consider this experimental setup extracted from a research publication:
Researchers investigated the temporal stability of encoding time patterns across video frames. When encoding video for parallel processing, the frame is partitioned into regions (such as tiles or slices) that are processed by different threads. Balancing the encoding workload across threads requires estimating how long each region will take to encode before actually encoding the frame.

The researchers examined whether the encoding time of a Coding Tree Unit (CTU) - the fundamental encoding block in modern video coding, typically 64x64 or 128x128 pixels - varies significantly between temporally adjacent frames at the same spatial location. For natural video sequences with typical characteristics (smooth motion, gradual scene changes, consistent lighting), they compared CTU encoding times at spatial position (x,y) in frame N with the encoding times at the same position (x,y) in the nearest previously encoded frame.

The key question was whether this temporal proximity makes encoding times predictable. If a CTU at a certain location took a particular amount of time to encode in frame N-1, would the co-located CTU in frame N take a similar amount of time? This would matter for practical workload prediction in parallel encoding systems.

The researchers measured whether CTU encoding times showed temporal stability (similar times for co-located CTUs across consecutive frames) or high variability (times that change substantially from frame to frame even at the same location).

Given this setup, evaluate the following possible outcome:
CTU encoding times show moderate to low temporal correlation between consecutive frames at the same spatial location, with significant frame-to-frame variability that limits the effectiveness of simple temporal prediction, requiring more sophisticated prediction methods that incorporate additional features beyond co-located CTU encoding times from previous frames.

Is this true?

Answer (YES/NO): NO